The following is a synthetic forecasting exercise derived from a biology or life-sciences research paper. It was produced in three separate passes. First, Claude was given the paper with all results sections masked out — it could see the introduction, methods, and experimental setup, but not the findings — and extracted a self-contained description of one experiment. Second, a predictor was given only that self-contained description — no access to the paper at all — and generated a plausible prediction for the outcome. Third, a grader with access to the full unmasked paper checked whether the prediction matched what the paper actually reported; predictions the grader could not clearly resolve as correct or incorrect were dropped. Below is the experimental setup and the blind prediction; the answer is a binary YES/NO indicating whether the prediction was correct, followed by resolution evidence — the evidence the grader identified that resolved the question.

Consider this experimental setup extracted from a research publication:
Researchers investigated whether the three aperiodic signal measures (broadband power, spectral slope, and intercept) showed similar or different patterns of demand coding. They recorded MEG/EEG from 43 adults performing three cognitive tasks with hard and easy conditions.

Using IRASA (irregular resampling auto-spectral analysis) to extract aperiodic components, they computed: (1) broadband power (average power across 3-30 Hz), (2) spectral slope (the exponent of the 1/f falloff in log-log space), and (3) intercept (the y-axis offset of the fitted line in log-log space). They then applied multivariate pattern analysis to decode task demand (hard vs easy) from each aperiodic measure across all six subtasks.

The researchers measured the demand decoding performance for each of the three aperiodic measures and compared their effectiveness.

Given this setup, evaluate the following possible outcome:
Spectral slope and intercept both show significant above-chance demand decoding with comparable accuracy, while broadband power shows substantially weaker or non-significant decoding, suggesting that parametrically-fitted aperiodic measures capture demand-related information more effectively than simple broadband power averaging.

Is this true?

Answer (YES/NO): NO